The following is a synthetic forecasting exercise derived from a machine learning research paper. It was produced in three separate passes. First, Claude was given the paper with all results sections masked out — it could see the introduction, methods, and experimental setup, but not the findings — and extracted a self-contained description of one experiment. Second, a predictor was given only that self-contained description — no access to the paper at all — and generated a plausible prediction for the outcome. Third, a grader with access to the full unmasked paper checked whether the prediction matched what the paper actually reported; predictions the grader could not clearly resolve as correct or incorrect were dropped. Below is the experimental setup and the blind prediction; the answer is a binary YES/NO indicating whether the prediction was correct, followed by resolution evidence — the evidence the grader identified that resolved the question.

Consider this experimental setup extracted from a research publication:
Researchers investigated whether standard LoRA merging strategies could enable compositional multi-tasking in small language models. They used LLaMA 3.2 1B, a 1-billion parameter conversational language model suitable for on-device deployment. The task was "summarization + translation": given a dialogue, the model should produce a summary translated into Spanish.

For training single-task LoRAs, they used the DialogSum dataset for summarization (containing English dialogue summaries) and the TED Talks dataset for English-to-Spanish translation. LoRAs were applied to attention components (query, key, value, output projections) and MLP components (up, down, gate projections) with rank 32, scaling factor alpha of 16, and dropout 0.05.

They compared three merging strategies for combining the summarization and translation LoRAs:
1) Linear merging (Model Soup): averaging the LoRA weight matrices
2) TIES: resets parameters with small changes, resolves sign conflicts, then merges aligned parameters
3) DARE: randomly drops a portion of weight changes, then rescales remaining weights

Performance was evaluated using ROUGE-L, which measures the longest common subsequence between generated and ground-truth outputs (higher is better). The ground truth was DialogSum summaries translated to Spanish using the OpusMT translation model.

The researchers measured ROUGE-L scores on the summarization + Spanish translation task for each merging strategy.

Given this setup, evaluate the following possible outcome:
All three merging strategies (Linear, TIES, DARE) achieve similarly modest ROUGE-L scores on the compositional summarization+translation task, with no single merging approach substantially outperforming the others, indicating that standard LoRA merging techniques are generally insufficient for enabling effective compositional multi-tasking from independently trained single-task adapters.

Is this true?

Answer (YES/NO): NO